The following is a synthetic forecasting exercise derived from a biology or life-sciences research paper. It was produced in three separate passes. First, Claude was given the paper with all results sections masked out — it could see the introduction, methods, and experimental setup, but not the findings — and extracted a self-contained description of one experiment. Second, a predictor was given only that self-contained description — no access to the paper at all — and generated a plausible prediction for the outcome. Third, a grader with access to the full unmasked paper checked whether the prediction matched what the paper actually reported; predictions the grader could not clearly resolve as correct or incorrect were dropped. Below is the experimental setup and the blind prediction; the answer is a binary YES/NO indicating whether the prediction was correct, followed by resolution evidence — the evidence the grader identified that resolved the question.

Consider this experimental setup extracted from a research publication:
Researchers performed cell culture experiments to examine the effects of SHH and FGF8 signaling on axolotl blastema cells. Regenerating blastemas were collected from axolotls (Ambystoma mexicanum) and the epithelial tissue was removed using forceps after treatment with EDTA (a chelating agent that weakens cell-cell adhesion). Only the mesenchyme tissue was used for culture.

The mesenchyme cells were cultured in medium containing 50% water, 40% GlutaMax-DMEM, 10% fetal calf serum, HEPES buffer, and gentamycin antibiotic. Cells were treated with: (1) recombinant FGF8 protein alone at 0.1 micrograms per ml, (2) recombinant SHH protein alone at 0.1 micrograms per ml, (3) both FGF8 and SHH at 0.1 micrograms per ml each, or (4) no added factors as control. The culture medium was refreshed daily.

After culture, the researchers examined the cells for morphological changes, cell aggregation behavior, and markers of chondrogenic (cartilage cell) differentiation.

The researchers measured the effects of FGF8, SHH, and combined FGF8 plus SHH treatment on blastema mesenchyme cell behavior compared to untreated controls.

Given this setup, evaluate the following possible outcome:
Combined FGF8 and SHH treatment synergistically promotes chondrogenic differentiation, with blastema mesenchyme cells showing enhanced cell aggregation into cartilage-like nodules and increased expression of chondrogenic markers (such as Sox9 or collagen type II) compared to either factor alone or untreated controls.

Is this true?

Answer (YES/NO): NO